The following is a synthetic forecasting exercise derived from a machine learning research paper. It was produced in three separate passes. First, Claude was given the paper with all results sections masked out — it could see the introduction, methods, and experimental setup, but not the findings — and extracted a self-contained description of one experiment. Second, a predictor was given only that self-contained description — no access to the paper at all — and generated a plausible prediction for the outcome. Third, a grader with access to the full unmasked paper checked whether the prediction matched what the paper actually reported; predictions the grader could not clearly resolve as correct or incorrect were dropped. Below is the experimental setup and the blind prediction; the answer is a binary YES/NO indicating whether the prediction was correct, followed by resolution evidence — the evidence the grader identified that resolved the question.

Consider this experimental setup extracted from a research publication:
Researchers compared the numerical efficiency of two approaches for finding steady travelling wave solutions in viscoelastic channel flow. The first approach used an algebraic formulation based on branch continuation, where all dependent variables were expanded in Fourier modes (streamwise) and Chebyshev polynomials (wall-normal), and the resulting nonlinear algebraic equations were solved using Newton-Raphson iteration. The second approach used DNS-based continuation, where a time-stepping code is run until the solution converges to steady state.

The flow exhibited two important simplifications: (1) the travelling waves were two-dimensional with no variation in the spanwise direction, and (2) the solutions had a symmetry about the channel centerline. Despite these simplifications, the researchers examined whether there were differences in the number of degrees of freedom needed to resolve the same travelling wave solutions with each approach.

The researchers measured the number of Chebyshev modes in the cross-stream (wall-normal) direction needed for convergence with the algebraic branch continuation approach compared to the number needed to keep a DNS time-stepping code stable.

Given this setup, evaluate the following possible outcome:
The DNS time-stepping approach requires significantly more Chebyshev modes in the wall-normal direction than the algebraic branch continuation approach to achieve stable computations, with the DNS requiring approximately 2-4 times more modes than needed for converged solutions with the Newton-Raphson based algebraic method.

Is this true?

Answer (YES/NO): YES